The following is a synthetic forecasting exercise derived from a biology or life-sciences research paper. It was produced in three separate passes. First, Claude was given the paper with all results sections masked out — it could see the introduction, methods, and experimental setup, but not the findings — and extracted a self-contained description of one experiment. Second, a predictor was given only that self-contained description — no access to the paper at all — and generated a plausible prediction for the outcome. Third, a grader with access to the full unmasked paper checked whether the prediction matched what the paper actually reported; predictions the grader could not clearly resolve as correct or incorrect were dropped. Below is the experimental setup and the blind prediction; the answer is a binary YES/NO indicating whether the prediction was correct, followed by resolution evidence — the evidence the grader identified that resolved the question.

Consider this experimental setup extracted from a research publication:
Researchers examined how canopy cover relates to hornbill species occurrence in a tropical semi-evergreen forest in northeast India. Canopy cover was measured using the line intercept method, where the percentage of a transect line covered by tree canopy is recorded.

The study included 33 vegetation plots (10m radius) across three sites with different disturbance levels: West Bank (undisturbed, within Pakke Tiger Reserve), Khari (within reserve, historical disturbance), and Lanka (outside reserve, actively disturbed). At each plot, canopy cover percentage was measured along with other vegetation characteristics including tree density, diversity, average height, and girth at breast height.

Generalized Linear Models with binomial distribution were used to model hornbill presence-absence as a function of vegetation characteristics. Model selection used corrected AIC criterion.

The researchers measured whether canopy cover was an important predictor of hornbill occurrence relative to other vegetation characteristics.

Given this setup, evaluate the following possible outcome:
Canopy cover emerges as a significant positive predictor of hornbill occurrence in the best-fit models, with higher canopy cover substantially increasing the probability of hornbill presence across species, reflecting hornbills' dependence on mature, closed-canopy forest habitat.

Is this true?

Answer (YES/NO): NO